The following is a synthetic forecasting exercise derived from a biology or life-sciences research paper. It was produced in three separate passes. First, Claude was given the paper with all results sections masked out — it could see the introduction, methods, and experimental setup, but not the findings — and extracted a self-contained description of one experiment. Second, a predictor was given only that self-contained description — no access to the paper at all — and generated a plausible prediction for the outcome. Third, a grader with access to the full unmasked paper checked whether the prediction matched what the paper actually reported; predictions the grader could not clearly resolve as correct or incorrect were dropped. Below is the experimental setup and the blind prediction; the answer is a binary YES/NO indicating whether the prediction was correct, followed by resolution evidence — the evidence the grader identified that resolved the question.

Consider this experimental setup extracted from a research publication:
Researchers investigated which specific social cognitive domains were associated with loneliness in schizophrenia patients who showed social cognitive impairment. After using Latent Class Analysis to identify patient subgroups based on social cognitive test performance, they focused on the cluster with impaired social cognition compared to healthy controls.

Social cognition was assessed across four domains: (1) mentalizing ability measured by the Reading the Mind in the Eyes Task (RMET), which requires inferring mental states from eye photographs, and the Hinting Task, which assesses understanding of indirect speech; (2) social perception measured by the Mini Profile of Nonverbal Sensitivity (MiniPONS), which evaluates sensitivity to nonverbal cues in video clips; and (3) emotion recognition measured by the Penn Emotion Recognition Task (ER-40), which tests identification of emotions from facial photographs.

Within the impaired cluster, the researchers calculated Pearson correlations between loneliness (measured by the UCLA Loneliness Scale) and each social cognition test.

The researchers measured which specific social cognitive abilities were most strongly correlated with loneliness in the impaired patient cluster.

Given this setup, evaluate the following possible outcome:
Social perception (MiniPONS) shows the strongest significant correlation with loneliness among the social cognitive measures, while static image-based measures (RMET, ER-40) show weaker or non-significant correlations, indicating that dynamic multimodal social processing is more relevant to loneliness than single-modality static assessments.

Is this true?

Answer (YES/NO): NO